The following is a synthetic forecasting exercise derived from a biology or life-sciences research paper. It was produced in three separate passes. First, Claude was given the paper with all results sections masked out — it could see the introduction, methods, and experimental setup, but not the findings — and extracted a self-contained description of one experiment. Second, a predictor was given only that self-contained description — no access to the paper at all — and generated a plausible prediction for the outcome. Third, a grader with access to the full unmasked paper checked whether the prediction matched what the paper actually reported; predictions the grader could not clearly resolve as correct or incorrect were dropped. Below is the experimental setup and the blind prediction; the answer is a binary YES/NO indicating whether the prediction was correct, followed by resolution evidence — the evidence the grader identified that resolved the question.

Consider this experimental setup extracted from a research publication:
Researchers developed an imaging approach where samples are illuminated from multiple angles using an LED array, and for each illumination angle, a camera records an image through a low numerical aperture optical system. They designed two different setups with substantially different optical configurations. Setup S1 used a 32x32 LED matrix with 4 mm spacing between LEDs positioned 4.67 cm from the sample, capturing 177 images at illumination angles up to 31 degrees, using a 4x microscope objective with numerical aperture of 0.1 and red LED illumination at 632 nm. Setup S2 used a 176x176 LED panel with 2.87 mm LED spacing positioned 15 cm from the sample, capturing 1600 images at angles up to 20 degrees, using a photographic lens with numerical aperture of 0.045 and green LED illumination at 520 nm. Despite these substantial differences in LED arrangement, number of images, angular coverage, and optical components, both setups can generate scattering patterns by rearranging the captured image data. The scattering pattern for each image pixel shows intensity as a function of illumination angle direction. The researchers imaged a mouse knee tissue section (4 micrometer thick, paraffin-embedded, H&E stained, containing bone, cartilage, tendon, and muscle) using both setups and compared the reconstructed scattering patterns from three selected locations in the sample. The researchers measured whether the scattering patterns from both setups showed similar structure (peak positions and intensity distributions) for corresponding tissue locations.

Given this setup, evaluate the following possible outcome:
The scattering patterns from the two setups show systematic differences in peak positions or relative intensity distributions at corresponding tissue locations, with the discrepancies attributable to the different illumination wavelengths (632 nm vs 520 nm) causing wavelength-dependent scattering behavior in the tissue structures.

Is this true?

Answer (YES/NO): NO